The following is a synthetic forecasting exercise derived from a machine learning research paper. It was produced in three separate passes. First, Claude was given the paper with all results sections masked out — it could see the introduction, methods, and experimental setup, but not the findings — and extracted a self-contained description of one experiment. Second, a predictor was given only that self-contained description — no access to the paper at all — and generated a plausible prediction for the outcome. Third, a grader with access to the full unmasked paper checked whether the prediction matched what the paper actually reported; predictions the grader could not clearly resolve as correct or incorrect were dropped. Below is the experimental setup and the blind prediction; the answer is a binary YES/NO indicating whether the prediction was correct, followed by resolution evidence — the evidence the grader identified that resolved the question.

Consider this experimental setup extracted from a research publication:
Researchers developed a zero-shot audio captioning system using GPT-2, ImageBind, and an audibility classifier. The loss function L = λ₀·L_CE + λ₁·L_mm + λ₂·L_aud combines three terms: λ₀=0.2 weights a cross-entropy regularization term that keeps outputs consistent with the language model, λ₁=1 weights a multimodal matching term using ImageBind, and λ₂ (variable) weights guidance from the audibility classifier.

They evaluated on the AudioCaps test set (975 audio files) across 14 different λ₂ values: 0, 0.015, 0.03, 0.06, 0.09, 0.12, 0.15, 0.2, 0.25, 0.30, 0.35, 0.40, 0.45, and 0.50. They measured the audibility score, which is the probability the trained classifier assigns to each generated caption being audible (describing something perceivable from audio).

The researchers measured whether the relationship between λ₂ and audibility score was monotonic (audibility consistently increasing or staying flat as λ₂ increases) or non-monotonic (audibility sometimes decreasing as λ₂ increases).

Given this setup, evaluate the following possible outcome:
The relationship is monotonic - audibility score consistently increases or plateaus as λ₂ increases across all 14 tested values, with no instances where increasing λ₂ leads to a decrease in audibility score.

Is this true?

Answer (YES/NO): NO